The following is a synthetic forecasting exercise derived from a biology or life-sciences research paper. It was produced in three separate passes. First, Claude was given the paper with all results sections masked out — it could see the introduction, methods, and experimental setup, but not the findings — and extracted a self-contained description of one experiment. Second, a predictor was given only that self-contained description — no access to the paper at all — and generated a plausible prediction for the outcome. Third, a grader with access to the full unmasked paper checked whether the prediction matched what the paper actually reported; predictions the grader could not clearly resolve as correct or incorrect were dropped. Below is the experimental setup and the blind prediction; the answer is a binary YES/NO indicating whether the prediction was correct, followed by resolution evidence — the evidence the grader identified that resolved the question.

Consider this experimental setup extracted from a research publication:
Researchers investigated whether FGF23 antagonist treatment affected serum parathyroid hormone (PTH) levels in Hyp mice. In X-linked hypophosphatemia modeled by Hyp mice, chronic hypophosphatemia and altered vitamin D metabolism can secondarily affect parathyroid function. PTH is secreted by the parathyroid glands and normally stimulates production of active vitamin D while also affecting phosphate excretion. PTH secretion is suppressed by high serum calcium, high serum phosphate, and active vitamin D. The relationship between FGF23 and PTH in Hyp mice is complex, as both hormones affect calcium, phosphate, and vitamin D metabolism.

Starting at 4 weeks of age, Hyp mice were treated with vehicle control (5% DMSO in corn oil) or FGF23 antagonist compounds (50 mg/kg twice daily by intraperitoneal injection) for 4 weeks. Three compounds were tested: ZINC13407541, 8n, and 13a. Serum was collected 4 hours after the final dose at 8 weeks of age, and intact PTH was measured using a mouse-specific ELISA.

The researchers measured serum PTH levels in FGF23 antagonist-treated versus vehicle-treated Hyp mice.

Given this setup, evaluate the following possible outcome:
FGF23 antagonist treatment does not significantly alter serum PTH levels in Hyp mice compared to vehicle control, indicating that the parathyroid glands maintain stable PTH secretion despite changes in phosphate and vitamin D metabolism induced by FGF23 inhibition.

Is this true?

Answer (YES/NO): NO